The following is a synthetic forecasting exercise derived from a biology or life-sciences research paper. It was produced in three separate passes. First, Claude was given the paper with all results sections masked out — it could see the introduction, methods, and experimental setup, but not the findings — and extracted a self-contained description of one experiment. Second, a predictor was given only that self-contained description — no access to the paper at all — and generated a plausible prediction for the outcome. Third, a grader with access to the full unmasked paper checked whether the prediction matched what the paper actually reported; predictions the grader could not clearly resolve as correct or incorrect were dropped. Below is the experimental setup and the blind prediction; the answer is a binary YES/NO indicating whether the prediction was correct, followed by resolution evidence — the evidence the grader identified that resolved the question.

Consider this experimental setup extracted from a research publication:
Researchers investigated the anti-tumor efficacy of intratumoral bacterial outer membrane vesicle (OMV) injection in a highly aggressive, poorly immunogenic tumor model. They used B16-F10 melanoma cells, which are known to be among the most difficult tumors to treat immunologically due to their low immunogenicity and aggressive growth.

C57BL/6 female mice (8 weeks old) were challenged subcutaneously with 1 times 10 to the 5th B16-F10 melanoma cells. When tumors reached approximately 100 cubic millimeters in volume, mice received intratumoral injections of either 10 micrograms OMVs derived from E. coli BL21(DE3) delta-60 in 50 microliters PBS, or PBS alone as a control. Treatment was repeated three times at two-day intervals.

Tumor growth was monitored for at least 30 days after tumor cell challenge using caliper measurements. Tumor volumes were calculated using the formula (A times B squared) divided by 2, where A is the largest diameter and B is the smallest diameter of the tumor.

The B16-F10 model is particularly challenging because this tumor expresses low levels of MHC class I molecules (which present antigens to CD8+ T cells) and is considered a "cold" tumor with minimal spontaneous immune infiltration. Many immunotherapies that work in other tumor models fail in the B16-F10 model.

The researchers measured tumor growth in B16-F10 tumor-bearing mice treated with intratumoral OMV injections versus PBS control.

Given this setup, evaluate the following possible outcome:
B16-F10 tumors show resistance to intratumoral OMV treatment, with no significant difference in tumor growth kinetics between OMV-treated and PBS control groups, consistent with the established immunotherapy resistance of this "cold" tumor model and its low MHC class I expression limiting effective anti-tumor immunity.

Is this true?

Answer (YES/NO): NO